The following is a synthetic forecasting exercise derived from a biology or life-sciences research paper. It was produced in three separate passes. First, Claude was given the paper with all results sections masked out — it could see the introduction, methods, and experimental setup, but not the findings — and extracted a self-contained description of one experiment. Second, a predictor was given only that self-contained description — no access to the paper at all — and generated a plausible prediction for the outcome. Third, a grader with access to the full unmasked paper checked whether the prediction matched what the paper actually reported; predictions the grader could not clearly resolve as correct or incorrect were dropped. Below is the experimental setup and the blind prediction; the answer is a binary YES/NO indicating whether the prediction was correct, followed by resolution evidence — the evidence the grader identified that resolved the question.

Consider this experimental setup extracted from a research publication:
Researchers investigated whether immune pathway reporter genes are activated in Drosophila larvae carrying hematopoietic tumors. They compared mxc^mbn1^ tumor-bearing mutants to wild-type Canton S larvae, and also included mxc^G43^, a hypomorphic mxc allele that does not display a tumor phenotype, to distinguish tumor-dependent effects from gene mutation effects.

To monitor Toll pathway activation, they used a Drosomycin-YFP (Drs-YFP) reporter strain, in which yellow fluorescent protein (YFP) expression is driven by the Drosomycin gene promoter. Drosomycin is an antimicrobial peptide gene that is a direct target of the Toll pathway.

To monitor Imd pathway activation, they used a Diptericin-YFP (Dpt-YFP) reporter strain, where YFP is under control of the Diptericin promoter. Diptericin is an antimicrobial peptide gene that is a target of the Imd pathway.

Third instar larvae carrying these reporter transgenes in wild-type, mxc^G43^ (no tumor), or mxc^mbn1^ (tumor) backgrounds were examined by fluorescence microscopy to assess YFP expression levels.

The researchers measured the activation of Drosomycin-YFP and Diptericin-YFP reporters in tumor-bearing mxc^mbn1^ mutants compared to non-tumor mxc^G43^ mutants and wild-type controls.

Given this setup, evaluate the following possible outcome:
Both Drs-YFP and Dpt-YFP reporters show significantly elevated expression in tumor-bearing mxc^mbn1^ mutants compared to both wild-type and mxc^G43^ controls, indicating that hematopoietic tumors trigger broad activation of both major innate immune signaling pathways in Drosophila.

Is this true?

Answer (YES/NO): YES